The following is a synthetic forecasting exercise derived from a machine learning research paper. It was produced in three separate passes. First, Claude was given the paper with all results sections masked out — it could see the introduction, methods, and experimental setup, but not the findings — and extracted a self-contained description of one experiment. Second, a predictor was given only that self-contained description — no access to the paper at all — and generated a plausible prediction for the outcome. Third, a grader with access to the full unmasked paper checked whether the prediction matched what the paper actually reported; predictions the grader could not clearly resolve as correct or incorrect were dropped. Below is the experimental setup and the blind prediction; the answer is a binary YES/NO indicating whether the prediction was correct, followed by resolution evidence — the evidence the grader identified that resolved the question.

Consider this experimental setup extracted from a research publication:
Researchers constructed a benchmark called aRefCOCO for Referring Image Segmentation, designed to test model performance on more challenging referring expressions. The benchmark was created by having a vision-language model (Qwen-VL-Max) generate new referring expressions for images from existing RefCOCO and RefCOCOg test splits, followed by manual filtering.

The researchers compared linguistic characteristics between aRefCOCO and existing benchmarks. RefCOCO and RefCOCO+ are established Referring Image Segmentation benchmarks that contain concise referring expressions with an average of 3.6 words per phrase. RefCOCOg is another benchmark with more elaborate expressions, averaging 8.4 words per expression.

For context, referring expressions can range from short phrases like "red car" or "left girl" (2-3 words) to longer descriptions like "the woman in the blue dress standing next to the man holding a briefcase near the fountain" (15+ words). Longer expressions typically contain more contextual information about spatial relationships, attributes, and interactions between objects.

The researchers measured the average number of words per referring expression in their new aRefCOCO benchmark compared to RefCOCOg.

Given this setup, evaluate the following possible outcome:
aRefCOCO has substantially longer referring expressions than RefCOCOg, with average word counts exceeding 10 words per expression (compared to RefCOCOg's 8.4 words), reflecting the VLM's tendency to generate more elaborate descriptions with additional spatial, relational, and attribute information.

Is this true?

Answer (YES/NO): YES